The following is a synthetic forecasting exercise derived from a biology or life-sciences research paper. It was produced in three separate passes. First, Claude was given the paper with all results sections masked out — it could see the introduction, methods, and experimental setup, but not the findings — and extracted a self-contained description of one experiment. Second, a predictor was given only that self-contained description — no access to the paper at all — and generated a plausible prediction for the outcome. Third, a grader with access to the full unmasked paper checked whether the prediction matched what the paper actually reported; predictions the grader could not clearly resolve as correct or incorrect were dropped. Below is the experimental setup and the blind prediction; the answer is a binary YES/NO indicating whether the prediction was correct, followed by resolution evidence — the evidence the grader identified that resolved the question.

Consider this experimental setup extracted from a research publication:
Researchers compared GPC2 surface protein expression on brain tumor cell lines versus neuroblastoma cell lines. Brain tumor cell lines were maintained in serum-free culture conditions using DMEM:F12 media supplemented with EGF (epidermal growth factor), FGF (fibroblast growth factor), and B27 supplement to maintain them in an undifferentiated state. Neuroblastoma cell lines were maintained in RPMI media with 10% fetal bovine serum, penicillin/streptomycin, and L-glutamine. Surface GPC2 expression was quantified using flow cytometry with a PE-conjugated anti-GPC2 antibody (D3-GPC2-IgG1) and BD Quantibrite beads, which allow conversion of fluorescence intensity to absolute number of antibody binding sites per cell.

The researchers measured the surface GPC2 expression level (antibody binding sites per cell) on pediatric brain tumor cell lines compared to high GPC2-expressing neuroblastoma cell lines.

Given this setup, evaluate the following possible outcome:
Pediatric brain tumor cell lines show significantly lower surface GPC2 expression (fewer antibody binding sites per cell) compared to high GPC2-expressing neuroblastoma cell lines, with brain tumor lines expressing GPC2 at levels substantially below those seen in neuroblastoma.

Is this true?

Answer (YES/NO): NO